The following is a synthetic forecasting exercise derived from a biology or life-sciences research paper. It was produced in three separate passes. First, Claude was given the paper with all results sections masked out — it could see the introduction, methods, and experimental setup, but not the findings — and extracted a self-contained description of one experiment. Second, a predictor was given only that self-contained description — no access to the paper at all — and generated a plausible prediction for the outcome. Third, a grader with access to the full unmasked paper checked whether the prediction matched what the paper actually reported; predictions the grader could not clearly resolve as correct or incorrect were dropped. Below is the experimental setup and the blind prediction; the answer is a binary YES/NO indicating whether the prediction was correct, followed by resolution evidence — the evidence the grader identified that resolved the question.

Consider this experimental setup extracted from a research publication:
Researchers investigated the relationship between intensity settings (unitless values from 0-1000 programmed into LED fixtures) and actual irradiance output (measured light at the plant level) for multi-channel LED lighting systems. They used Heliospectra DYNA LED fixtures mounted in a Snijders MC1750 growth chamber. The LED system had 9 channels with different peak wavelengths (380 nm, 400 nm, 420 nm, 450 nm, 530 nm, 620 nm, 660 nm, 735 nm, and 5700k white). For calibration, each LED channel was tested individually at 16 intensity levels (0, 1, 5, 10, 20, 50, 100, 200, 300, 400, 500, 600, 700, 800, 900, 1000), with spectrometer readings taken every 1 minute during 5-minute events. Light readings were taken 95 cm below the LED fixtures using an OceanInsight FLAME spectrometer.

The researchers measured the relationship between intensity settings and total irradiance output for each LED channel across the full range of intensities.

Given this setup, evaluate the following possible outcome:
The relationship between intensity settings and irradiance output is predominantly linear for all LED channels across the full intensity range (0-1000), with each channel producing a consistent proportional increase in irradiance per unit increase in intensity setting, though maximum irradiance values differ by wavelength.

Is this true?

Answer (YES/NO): NO